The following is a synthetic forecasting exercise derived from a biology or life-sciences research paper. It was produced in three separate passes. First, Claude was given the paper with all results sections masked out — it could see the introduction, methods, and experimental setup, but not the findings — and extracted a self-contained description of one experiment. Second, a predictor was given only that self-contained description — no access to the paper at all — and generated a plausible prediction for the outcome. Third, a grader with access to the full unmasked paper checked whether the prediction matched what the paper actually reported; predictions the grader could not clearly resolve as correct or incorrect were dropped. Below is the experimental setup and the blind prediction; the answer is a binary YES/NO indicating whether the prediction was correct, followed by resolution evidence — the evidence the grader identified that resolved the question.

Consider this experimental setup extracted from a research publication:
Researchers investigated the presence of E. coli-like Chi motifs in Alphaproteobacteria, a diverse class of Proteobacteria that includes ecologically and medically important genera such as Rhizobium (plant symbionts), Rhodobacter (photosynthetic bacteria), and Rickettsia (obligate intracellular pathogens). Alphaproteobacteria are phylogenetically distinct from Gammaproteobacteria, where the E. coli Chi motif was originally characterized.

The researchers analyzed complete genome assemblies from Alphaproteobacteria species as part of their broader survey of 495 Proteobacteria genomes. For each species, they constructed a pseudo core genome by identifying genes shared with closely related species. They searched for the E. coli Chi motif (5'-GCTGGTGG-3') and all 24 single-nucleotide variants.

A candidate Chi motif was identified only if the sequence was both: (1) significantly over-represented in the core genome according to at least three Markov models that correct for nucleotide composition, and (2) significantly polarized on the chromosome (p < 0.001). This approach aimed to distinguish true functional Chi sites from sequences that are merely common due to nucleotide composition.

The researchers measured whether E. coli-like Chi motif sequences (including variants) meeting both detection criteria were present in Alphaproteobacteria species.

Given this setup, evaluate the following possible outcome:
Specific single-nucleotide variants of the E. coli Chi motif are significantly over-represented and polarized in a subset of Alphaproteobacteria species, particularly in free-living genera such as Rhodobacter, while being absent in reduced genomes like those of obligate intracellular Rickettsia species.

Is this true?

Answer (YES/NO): NO